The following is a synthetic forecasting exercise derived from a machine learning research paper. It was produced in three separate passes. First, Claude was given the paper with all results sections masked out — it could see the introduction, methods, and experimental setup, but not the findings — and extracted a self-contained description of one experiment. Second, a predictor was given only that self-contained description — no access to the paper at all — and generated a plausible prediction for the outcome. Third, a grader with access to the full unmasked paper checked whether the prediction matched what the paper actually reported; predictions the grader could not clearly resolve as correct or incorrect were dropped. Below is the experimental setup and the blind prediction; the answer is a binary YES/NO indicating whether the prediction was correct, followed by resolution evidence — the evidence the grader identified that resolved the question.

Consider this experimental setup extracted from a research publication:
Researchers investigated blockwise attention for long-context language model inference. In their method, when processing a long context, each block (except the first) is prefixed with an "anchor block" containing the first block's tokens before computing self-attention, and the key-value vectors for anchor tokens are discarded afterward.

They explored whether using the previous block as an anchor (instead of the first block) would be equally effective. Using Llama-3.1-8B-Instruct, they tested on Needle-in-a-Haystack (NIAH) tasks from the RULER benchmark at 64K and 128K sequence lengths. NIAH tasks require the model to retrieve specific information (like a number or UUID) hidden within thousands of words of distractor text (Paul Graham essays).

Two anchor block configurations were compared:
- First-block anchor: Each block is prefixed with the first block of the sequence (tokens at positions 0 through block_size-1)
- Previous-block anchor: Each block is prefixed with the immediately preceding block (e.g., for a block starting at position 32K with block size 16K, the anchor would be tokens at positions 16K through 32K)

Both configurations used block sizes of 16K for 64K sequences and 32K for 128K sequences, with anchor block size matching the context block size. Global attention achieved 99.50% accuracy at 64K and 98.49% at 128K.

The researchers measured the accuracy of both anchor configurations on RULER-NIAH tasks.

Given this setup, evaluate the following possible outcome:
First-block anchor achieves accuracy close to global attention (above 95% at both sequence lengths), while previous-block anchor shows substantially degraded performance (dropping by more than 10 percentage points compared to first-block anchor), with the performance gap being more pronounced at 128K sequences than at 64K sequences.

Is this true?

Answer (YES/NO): NO